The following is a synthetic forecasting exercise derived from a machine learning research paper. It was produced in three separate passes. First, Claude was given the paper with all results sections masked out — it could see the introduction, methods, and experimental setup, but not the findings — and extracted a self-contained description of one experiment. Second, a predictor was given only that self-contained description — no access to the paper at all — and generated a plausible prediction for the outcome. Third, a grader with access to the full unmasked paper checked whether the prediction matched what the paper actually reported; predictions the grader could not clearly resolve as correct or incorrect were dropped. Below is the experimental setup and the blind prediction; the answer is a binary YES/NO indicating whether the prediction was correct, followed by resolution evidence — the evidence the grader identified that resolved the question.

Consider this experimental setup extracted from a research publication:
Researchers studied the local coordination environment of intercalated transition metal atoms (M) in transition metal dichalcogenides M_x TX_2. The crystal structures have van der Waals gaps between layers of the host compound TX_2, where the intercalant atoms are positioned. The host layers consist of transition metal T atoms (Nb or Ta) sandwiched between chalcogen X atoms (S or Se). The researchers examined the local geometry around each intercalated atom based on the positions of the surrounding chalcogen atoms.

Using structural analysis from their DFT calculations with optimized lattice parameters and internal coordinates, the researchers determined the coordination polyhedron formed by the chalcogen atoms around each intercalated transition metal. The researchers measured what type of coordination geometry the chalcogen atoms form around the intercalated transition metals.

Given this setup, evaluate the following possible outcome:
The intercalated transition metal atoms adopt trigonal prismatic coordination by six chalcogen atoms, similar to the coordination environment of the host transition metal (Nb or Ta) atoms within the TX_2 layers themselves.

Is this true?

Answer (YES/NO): NO